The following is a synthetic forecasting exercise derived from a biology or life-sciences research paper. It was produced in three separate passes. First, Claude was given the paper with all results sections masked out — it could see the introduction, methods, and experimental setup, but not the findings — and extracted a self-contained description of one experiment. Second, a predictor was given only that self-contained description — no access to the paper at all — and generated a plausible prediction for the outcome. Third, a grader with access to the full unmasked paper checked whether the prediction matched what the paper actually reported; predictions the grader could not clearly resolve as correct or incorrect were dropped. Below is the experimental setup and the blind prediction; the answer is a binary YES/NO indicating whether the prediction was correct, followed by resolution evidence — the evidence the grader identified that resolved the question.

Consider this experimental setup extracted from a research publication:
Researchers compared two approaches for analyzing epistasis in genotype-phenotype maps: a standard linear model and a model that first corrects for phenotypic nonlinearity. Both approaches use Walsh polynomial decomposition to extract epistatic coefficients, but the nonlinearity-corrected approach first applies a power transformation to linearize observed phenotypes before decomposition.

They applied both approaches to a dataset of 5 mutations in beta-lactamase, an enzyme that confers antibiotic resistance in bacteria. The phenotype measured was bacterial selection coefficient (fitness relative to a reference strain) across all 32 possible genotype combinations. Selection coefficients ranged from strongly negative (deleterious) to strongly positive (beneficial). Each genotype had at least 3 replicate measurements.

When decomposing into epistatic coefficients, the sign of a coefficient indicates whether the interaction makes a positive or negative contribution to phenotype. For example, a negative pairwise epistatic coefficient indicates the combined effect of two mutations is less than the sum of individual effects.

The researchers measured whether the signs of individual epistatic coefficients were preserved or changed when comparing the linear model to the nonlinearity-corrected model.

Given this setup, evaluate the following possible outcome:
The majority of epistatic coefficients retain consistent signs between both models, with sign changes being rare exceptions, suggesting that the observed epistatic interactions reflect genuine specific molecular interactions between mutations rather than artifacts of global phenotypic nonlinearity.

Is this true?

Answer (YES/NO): NO